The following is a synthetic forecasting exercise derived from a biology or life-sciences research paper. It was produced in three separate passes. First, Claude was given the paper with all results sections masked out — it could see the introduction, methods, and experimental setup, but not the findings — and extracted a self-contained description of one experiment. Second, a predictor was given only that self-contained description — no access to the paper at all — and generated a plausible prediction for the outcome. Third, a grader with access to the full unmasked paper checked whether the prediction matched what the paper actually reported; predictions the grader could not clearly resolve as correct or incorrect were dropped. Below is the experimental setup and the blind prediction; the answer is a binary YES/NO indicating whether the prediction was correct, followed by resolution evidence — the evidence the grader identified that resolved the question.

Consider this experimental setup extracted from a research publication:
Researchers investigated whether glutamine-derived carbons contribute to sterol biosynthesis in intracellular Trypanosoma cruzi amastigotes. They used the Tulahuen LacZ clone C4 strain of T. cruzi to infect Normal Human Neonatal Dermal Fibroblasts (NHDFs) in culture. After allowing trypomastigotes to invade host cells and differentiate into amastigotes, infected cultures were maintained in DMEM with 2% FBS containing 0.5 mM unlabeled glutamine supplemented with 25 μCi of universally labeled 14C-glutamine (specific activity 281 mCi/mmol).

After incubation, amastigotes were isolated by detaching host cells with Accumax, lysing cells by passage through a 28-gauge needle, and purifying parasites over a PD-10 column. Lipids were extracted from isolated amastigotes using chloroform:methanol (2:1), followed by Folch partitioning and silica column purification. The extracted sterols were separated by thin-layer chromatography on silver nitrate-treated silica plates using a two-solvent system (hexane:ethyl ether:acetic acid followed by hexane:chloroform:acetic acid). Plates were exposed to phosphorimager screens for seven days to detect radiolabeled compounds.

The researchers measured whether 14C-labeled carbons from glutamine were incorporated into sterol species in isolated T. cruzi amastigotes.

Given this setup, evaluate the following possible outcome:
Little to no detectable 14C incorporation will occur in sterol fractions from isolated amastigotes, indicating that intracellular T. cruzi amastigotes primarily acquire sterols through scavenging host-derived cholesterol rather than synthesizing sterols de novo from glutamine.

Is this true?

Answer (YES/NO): NO